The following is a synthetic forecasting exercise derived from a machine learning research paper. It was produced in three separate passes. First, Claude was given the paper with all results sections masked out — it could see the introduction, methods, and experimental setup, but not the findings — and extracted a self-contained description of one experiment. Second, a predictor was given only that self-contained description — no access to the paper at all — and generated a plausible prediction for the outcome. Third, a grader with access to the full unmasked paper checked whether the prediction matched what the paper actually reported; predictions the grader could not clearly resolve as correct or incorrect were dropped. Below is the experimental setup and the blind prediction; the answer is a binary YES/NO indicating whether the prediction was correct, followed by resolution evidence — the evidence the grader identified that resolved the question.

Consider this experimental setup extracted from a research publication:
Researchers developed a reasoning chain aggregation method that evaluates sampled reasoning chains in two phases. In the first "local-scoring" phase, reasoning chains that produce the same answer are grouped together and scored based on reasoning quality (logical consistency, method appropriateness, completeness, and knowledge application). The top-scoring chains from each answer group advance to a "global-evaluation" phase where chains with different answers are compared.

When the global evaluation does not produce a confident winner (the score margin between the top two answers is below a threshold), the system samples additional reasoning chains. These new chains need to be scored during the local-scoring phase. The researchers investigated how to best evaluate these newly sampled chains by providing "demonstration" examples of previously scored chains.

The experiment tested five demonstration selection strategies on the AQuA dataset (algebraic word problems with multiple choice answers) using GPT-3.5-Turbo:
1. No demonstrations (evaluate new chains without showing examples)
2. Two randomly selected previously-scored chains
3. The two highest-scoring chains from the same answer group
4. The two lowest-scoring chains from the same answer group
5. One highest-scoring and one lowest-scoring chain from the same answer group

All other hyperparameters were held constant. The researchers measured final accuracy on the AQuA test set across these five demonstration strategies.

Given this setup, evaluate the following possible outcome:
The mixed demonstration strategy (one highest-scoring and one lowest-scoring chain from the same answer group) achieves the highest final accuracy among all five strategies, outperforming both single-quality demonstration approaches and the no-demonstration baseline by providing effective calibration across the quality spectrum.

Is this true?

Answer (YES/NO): YES